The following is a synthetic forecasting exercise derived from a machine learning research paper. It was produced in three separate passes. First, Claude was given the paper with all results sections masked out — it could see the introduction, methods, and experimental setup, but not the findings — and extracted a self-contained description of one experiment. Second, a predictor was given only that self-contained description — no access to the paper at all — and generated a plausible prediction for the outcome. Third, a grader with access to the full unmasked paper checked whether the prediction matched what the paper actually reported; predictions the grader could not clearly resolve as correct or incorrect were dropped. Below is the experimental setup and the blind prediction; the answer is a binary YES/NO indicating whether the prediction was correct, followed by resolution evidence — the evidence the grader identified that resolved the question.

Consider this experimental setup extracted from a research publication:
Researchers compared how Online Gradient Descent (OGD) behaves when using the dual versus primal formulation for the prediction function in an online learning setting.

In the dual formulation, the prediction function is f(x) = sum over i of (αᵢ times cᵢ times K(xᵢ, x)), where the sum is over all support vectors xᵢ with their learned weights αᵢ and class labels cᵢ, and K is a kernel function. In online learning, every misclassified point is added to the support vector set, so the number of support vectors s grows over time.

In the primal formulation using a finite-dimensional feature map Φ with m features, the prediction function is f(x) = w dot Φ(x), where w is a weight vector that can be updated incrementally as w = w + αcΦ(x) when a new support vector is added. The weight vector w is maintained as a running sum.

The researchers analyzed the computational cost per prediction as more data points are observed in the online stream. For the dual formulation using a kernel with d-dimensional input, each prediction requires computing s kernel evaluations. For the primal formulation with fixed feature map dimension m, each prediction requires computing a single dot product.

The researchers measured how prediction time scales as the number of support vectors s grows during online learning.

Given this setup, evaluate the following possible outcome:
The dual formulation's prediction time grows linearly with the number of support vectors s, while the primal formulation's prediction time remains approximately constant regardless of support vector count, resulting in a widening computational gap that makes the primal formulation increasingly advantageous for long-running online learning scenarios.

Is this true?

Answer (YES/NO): YES